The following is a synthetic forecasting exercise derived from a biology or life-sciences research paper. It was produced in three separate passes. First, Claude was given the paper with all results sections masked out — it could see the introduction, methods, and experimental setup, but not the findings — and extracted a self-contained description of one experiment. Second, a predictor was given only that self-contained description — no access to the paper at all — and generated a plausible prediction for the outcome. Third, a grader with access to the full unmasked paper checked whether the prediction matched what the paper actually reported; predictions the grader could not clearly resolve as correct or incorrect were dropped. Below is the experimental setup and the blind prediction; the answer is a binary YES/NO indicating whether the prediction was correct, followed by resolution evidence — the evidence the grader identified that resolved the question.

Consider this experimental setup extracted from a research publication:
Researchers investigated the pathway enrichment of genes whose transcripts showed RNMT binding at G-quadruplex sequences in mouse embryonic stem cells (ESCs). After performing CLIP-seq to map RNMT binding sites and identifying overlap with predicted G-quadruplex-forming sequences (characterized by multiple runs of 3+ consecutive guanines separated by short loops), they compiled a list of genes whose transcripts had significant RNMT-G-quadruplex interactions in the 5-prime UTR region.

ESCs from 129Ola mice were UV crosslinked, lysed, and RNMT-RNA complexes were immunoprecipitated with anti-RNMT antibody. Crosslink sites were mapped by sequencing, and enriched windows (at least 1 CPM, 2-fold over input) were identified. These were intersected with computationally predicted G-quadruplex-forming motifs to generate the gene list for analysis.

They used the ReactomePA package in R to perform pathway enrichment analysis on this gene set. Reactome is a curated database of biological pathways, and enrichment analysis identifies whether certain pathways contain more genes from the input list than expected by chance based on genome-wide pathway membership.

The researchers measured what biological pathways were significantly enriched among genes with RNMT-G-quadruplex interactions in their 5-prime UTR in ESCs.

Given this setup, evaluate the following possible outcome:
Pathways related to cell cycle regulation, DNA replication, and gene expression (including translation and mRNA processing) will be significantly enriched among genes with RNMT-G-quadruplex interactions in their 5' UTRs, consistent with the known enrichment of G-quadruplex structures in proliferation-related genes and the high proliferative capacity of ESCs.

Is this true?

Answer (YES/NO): NO